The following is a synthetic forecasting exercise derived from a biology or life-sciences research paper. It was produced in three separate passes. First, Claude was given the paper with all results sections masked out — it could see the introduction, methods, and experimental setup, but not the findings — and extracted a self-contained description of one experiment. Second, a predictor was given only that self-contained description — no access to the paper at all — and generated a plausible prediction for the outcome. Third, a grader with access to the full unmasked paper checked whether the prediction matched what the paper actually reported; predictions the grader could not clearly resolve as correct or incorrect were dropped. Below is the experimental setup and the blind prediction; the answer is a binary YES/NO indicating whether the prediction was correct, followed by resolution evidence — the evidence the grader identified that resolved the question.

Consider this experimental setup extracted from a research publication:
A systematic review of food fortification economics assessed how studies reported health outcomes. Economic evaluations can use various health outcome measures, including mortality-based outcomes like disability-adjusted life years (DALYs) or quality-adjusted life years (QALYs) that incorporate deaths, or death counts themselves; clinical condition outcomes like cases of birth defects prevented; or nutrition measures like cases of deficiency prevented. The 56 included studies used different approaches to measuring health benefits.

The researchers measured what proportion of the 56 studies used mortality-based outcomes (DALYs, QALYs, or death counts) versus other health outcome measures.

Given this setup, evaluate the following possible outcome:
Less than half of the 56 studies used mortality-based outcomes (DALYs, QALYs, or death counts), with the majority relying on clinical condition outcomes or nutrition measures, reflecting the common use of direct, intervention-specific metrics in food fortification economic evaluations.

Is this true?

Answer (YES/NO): NO